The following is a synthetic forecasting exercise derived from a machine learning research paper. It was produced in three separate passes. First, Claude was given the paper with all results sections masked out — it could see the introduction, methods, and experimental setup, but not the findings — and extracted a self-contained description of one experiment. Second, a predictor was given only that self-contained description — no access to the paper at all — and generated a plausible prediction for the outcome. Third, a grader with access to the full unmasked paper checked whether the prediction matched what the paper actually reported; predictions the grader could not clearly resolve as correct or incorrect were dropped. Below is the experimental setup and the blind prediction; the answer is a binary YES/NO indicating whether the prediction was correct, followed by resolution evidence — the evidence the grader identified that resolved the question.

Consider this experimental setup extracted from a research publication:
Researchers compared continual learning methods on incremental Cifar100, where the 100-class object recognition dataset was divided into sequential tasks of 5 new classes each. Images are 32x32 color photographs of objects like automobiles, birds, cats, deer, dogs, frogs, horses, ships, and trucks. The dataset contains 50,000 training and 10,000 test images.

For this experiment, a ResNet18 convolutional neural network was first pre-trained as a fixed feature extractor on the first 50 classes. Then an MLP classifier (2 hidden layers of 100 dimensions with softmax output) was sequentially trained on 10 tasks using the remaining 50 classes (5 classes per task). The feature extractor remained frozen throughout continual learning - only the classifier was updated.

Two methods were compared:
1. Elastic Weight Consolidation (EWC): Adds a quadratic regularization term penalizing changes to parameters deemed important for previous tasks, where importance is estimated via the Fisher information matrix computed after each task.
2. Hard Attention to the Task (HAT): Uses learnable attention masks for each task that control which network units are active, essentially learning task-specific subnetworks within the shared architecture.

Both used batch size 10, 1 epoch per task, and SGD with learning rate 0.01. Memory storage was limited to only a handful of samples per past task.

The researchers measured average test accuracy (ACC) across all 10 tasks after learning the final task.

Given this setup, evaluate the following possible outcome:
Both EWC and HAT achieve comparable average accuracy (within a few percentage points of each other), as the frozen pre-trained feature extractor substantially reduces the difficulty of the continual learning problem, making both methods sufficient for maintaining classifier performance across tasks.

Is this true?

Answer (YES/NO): NO